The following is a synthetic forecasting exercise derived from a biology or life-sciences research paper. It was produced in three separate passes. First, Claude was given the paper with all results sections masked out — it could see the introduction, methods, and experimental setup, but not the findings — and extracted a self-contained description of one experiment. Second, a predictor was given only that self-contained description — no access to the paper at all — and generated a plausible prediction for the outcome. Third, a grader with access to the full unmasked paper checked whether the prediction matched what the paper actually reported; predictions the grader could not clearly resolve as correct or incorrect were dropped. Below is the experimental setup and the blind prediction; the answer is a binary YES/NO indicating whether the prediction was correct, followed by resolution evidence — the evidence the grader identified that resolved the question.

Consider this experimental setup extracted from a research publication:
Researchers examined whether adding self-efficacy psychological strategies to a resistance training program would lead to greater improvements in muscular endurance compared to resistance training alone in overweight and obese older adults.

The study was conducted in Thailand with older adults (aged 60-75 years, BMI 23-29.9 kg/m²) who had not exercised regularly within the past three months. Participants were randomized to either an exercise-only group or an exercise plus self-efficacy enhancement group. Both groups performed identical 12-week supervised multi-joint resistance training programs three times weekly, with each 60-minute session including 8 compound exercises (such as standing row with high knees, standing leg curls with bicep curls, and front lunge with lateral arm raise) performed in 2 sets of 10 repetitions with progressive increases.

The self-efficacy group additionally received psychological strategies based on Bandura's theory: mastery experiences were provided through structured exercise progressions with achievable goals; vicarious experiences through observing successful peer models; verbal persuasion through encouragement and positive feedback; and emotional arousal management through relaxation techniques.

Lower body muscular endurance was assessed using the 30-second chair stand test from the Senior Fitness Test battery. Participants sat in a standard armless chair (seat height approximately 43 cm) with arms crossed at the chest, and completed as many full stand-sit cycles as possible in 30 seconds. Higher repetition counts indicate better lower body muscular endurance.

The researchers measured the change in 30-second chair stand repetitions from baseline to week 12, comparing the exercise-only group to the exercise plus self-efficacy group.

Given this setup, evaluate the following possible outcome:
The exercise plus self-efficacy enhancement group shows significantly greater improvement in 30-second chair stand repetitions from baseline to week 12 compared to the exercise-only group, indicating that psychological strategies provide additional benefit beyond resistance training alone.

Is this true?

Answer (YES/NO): NO